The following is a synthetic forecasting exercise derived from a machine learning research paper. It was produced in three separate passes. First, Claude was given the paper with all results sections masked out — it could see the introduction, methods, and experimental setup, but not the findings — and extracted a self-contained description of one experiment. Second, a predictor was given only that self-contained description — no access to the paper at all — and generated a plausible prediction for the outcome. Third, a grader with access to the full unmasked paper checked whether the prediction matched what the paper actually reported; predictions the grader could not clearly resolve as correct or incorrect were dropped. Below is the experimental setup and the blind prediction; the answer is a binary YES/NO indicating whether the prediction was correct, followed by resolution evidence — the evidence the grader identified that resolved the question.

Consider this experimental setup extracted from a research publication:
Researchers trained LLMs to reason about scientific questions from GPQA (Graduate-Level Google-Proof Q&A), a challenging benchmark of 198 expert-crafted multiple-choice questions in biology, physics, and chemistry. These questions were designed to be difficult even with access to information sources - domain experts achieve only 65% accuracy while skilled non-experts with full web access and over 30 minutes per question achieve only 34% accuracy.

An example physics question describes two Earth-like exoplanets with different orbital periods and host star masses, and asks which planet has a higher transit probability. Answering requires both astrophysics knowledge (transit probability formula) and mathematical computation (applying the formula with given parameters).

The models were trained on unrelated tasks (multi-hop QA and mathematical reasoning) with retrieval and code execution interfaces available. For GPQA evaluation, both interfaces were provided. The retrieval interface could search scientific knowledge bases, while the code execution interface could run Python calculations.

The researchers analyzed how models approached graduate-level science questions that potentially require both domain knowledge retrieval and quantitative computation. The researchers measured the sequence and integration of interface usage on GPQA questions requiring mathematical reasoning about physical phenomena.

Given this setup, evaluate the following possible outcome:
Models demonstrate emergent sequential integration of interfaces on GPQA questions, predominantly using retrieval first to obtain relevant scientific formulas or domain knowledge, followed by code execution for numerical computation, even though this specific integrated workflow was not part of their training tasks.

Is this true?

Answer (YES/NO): NO